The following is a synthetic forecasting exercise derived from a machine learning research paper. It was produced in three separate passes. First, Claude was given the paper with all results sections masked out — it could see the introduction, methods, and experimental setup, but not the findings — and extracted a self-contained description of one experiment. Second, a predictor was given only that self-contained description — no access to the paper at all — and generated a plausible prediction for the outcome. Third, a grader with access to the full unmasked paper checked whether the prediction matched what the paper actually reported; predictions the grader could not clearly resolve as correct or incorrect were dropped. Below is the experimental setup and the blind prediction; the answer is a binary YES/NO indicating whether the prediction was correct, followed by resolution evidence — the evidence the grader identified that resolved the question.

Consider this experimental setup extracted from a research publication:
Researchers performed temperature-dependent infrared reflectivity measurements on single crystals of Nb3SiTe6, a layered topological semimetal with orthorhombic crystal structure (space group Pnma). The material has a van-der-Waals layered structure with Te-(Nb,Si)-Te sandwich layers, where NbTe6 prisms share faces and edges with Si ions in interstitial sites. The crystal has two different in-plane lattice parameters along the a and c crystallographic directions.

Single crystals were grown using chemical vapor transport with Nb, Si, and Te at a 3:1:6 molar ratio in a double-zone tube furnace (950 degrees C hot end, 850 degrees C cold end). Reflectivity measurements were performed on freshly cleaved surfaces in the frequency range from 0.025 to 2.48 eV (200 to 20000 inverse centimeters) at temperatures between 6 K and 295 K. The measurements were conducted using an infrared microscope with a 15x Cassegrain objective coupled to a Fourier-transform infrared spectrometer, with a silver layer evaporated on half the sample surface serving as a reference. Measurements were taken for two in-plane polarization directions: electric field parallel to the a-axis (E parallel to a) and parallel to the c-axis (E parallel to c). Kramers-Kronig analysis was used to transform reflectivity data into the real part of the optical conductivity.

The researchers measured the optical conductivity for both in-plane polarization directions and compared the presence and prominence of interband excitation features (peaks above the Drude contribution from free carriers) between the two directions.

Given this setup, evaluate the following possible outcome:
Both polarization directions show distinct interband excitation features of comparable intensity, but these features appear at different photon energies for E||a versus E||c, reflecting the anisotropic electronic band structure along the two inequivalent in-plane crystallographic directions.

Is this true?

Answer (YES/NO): NO